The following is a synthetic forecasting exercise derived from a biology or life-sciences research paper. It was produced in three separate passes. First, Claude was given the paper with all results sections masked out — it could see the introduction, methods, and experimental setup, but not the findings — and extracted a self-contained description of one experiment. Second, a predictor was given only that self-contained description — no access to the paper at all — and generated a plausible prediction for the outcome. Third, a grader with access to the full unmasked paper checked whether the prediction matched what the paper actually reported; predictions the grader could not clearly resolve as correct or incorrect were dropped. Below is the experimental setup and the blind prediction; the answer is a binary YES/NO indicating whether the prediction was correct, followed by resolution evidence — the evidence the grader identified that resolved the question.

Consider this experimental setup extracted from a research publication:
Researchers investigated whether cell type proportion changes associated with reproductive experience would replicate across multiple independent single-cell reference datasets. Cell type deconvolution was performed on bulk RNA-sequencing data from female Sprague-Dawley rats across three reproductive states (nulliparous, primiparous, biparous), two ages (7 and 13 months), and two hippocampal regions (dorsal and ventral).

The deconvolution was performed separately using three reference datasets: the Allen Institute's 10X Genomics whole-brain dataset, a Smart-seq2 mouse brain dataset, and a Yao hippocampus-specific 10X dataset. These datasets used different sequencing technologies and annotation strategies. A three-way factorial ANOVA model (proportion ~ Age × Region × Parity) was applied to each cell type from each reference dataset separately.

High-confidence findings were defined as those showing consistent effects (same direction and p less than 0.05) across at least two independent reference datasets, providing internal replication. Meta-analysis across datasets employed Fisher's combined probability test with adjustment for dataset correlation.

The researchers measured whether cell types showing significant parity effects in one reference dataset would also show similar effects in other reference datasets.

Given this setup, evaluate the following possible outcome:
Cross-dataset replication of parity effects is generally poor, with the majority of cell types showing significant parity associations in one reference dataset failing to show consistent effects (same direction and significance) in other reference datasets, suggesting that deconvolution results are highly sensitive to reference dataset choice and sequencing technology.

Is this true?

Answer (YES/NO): NO